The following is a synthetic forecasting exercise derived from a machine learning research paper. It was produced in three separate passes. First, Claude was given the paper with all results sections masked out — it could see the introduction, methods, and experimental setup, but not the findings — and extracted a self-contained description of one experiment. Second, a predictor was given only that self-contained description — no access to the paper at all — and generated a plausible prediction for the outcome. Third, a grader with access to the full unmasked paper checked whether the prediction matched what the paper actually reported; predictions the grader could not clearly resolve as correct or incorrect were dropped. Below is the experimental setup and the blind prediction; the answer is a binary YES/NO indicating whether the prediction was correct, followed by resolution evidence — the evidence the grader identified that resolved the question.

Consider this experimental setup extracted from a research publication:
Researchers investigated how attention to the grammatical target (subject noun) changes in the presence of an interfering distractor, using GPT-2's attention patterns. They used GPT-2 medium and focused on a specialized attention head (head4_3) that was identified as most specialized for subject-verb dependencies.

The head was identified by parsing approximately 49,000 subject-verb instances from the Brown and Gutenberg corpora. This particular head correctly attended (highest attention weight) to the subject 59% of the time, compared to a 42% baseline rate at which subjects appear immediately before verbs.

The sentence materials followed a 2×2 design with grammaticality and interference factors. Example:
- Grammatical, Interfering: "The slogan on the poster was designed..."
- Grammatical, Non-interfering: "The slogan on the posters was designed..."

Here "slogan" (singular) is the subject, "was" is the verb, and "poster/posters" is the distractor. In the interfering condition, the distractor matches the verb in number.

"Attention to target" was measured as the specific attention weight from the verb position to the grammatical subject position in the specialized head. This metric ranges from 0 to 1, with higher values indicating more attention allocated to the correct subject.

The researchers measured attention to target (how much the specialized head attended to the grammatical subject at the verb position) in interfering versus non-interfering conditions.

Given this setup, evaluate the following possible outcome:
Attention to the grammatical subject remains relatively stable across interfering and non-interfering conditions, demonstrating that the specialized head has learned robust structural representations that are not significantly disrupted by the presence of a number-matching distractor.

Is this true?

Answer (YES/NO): NO